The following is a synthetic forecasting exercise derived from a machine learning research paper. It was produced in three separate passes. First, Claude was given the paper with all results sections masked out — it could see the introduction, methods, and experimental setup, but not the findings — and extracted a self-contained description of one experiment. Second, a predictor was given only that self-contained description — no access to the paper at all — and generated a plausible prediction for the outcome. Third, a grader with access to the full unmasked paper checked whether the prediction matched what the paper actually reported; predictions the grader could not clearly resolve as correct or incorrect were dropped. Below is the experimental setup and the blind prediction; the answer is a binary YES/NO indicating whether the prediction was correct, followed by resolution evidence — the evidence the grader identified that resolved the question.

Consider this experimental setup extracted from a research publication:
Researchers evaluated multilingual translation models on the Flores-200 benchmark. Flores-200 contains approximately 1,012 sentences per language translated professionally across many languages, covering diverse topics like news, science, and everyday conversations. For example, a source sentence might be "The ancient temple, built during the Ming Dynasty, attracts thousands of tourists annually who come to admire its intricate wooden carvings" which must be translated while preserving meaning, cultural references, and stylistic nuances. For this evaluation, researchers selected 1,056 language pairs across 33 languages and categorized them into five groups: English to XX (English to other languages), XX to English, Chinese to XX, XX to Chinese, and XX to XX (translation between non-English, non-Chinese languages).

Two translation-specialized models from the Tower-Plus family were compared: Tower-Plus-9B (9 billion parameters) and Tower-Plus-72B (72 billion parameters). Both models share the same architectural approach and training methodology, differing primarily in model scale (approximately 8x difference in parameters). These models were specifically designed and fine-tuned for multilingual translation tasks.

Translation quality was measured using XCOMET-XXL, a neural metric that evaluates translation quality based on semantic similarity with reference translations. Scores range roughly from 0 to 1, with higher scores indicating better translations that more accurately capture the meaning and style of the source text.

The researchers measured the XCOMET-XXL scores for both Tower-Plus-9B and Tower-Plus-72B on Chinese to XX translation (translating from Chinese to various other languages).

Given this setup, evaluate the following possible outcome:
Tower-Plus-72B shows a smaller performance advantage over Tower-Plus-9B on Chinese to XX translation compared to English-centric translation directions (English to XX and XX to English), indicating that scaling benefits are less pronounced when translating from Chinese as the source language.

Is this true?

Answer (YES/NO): NO